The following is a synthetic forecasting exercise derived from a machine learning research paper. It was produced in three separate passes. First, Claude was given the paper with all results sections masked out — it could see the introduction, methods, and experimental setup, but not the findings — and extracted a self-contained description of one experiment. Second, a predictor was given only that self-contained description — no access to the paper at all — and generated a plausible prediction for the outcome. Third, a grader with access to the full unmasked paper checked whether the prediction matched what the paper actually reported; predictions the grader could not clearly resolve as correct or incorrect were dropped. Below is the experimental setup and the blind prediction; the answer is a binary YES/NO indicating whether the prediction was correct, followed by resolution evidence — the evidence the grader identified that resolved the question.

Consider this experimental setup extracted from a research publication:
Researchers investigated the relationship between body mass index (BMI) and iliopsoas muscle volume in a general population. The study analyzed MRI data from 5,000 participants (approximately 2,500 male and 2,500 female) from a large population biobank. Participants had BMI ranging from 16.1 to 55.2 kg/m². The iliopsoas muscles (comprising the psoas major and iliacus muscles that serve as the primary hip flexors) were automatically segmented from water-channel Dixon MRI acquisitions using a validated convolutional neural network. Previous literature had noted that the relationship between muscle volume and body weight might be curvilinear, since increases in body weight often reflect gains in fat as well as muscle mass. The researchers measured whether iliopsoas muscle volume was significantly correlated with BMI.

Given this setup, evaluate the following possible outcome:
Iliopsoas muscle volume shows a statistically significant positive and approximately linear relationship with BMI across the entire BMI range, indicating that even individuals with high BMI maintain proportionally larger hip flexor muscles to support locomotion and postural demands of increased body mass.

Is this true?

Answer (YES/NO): YES